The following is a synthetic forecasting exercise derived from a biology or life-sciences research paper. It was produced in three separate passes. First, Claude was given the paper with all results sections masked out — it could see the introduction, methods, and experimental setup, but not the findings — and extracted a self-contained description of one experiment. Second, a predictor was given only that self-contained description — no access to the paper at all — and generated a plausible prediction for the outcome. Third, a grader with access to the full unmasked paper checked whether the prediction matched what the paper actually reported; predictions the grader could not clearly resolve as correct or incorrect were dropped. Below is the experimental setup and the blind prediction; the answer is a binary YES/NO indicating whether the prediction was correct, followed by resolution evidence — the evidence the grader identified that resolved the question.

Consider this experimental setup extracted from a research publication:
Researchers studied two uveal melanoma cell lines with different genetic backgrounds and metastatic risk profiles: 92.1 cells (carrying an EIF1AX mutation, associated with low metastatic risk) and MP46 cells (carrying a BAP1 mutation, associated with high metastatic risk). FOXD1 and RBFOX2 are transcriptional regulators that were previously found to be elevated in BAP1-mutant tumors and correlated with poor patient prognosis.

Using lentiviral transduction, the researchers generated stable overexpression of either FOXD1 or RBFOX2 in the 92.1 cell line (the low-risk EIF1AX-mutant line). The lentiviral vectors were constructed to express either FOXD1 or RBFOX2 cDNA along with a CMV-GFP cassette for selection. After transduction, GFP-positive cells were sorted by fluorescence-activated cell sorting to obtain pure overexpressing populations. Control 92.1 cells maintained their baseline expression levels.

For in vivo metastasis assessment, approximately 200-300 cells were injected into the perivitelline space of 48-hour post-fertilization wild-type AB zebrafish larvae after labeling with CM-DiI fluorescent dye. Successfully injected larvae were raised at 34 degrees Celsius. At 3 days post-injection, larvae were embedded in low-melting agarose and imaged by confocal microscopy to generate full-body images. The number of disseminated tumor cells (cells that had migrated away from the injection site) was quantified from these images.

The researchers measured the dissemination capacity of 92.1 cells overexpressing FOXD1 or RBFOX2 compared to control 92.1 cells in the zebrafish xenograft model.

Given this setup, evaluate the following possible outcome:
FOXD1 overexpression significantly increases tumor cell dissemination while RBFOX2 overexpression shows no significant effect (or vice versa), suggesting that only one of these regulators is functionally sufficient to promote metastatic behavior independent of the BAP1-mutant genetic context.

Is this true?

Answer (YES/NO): NO